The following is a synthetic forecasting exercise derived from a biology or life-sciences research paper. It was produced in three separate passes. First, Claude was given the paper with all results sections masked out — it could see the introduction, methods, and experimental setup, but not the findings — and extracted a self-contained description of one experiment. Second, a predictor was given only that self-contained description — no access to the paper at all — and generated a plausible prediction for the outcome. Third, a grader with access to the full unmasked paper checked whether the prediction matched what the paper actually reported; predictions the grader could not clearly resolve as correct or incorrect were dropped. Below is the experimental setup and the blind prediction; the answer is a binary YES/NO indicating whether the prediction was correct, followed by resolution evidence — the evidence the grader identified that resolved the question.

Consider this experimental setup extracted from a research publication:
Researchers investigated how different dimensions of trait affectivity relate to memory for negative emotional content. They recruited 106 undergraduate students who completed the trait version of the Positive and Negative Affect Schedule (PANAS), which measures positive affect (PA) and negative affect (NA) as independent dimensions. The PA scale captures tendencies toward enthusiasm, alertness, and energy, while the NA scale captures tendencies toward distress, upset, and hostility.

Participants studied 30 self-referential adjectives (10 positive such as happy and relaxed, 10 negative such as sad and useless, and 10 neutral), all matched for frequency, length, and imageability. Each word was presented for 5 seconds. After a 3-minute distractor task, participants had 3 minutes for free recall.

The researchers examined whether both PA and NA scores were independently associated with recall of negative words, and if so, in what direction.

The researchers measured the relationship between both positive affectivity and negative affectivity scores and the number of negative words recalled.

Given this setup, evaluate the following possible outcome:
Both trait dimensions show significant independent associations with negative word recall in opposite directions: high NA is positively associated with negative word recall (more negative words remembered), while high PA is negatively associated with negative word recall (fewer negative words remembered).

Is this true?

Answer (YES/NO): NO